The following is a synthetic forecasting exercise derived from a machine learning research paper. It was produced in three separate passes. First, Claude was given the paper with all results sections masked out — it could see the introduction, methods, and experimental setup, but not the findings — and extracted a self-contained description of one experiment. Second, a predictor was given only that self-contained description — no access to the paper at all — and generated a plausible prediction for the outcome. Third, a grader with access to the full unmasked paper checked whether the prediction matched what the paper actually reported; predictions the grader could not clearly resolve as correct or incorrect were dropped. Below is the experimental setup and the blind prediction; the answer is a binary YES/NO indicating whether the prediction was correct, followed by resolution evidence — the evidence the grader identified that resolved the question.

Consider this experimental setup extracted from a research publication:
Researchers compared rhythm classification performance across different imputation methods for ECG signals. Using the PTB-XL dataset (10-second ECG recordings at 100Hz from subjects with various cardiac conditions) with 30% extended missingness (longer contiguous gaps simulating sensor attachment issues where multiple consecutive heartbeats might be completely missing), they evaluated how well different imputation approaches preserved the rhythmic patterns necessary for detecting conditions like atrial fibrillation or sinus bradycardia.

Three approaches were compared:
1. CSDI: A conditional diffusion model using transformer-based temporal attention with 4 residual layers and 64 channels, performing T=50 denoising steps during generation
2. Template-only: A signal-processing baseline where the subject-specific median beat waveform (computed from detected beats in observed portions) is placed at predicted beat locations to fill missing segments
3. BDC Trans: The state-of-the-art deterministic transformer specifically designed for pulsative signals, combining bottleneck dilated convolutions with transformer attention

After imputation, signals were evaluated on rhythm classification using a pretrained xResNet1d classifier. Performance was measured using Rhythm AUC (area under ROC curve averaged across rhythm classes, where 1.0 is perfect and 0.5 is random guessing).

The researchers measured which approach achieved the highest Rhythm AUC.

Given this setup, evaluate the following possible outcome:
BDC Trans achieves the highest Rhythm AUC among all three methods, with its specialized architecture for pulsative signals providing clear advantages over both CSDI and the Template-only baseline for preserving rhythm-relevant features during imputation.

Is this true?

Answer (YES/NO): YES